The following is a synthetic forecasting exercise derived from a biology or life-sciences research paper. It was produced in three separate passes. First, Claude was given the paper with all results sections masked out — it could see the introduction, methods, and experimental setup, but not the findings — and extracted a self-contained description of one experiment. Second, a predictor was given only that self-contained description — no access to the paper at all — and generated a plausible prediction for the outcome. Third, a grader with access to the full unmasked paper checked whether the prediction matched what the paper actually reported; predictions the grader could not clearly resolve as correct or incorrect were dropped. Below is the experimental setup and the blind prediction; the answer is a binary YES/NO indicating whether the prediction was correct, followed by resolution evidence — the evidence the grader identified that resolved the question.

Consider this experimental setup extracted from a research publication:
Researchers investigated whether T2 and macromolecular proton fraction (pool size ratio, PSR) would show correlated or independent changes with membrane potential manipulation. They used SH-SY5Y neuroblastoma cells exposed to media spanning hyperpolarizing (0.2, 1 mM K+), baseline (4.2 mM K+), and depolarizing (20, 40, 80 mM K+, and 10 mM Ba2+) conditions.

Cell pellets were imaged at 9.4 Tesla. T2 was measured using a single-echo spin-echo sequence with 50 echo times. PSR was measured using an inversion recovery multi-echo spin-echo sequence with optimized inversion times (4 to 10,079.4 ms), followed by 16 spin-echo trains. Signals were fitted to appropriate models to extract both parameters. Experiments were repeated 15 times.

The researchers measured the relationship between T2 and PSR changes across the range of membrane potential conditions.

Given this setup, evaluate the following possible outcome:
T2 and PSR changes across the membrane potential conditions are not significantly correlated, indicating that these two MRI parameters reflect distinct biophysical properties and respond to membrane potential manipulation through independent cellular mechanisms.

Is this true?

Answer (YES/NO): NO